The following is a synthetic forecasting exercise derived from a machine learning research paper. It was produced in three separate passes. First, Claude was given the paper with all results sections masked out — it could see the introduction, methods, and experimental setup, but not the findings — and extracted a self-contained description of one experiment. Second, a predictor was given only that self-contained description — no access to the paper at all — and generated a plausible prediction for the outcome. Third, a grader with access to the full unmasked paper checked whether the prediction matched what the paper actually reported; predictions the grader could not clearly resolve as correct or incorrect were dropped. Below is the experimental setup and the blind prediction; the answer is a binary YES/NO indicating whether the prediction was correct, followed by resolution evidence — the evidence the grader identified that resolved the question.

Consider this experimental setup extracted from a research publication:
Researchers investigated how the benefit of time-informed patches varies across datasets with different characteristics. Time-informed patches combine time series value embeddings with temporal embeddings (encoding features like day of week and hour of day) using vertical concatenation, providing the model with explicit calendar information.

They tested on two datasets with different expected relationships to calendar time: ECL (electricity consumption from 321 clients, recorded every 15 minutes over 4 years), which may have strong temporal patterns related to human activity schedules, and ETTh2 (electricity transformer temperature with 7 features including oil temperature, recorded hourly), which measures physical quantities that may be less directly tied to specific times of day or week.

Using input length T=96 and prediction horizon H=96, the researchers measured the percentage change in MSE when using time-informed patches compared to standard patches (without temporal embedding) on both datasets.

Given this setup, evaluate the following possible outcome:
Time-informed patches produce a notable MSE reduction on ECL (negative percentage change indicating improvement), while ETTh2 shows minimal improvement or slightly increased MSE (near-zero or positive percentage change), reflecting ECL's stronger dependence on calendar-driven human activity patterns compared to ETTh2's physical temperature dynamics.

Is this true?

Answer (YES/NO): YES